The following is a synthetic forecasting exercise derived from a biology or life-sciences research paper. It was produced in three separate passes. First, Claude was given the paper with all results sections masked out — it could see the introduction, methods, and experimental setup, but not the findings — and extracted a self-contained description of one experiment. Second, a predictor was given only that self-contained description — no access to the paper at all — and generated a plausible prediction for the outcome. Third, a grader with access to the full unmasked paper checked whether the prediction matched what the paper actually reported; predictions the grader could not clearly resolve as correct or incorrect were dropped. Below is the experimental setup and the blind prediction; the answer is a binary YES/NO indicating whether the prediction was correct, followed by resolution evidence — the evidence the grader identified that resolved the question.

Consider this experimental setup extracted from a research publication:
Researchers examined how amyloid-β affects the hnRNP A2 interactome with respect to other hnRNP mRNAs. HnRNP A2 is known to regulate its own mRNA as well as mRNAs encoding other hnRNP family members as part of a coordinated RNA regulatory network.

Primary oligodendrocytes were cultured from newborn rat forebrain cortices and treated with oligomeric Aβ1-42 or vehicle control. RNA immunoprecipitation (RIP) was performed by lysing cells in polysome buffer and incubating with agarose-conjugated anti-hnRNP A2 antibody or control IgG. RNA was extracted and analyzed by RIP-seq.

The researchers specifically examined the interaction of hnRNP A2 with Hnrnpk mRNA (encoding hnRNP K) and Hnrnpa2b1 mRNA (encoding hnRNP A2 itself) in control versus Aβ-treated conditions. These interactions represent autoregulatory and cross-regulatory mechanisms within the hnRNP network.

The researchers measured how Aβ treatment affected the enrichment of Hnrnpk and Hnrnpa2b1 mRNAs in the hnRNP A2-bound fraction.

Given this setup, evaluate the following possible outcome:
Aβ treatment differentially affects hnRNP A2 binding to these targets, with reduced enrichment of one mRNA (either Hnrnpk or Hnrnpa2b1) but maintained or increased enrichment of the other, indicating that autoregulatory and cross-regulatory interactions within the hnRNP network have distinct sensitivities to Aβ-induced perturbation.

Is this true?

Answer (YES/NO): NO